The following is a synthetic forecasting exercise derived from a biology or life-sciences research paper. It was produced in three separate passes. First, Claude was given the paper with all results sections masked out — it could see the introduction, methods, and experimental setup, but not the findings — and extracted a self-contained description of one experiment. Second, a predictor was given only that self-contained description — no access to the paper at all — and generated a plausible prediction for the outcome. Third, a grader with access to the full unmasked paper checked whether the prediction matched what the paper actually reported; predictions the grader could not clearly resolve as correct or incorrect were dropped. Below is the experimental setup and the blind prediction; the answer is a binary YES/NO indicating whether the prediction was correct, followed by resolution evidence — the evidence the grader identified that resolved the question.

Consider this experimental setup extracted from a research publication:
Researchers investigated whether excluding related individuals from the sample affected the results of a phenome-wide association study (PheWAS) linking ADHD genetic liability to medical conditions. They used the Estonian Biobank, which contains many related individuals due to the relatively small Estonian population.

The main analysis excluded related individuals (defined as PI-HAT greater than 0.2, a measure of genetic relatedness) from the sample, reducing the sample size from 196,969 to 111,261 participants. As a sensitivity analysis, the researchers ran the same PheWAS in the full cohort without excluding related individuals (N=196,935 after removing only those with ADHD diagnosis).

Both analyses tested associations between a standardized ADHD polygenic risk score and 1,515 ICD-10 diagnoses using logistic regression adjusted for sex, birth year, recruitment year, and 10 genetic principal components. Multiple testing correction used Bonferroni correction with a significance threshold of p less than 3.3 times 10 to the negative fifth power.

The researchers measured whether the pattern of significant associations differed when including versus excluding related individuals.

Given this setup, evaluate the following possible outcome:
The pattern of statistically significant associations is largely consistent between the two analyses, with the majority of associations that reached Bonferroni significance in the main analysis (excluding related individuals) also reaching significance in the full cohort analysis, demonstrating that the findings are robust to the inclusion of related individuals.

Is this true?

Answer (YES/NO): YES